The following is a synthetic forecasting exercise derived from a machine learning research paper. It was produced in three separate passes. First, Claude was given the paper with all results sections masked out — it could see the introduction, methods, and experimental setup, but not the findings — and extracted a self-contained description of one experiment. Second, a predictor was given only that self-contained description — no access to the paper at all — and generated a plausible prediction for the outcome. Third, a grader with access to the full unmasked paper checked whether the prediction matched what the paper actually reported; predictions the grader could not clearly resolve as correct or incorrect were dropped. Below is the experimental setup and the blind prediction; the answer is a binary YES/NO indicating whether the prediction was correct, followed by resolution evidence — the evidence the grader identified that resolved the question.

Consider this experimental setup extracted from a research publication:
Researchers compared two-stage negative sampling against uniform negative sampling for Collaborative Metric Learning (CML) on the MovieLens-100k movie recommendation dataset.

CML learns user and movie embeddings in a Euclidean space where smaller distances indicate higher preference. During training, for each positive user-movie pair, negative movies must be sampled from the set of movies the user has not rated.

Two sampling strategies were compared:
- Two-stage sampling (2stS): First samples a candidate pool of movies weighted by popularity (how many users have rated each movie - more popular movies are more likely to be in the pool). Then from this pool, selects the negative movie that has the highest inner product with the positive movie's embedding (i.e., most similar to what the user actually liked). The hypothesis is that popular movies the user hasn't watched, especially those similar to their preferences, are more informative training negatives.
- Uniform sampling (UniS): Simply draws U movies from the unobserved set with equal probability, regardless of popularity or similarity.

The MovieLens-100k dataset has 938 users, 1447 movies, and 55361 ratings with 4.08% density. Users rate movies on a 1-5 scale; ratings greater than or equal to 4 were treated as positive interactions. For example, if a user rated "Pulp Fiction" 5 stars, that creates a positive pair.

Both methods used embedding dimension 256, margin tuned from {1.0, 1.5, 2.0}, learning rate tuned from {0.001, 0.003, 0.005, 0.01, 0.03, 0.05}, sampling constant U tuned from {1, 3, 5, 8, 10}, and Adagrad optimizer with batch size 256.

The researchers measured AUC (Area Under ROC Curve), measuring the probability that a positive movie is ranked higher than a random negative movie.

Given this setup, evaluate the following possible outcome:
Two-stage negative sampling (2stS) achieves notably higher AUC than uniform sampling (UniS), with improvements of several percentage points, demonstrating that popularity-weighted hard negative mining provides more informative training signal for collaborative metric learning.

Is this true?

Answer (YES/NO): NO